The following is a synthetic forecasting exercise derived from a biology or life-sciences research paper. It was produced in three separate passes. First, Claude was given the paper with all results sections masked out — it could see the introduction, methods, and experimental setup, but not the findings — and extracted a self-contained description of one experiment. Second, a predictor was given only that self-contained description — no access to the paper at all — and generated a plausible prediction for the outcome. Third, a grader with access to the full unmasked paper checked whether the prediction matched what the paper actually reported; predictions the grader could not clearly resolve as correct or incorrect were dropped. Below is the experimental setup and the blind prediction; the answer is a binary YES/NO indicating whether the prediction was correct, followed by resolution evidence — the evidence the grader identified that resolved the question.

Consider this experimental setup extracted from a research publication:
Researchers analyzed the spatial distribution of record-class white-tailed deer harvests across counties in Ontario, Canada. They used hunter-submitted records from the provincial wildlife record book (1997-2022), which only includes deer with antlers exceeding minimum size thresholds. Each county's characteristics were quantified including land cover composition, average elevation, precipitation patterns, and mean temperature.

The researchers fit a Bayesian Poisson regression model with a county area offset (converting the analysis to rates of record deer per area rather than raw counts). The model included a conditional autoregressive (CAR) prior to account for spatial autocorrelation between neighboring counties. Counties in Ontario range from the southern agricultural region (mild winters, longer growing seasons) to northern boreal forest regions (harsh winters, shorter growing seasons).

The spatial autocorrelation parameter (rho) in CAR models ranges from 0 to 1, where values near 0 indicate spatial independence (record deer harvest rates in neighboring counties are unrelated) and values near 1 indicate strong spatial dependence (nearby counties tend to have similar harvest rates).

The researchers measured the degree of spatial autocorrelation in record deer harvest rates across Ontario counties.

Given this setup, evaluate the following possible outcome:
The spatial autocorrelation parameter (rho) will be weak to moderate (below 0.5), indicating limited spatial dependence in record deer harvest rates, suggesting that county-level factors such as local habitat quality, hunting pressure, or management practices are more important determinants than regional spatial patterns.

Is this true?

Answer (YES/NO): NO